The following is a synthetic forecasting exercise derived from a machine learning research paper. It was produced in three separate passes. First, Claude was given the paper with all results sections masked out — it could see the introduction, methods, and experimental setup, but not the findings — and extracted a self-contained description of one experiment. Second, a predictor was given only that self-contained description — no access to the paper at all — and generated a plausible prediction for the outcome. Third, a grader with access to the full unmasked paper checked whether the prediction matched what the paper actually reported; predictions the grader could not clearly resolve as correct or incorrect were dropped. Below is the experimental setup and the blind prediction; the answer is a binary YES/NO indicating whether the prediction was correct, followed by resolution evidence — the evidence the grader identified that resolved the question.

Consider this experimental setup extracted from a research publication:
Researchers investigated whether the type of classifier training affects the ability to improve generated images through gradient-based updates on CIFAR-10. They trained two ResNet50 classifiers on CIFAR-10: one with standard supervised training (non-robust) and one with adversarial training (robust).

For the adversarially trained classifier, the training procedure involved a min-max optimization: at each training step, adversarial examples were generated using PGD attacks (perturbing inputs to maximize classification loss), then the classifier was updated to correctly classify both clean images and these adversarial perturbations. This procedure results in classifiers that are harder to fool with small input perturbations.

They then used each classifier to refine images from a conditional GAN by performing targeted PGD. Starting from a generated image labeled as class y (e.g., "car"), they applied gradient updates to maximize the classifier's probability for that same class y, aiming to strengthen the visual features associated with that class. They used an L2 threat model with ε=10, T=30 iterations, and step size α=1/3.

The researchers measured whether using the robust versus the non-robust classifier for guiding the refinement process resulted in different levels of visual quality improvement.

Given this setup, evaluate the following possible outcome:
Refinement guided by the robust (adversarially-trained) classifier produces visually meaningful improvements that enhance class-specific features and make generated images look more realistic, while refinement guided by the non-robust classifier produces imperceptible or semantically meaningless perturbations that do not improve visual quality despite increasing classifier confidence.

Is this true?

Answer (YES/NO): NO